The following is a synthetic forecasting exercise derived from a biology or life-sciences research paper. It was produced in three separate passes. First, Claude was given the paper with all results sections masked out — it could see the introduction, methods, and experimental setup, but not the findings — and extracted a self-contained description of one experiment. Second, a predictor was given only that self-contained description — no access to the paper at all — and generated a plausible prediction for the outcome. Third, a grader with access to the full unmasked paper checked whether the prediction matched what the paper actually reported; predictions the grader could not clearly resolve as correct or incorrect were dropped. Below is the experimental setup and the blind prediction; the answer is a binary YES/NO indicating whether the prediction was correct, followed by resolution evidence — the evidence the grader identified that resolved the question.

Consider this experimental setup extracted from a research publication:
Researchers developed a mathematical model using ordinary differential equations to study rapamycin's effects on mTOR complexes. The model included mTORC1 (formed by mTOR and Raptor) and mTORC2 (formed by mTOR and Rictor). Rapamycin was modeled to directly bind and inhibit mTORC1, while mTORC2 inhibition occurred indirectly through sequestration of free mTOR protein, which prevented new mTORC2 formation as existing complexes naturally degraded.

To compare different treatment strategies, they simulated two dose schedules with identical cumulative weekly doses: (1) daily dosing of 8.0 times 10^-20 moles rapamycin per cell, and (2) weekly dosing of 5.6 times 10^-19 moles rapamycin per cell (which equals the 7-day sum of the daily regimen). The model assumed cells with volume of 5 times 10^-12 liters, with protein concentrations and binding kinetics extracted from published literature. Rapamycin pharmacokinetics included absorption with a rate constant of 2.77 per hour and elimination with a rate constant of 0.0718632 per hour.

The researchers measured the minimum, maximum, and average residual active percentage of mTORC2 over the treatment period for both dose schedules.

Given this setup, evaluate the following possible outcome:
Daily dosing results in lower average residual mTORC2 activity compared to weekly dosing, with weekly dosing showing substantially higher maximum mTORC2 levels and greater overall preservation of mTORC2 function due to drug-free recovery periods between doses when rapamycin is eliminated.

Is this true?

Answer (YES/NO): NO